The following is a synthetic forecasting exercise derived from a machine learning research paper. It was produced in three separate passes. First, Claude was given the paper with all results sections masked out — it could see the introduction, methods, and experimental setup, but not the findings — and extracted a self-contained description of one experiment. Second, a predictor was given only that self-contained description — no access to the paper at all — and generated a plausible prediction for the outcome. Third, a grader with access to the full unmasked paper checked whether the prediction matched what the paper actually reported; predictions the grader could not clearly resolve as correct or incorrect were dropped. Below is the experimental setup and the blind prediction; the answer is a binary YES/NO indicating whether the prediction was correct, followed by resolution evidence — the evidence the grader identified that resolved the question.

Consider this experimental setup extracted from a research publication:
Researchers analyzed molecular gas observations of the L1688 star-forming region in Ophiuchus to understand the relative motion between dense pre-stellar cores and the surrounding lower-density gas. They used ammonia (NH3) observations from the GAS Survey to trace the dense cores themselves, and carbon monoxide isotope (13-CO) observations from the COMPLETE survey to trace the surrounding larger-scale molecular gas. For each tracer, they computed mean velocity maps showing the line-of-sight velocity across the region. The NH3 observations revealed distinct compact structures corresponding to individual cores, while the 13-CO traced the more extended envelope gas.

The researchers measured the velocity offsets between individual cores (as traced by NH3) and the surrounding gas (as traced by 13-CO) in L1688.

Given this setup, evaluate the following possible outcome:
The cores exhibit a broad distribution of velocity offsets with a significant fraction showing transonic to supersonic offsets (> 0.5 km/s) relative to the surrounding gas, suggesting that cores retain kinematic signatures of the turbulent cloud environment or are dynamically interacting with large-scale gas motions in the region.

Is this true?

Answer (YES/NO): YES